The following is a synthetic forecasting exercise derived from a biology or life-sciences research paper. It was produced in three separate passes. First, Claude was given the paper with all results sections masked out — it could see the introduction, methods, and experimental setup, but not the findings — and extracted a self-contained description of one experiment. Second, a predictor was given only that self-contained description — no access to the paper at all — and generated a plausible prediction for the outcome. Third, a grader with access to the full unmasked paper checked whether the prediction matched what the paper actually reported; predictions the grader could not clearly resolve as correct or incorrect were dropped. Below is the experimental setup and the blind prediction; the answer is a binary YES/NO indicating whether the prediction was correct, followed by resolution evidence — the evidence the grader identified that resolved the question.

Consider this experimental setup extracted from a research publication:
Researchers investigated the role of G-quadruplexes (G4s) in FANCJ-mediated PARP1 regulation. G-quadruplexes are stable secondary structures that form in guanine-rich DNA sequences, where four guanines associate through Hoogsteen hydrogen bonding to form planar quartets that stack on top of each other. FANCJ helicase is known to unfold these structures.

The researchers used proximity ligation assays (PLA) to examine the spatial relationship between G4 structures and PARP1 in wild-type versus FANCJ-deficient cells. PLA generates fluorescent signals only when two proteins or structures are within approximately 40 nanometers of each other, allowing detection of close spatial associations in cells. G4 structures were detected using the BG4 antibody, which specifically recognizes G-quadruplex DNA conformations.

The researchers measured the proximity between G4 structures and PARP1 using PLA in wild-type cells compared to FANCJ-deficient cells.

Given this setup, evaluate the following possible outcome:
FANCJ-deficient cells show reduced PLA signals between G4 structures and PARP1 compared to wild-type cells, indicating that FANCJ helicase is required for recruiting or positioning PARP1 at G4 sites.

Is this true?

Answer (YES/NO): NO